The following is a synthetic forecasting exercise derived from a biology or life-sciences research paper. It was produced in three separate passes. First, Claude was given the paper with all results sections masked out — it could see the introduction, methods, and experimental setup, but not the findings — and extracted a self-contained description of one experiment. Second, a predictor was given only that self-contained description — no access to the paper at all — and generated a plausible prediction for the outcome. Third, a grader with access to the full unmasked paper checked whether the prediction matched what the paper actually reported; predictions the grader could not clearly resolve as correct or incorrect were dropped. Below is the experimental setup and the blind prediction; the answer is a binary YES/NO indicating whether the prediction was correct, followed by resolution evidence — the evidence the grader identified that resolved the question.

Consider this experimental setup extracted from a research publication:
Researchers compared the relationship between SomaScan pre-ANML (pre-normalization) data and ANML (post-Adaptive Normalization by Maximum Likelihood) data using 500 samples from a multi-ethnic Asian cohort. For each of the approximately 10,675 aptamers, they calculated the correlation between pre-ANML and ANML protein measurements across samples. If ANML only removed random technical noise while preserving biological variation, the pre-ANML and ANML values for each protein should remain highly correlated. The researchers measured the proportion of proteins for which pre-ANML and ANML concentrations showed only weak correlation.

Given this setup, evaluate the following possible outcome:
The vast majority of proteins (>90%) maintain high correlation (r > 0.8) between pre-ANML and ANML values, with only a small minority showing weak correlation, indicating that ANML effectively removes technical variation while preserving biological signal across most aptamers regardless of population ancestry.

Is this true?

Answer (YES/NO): NO